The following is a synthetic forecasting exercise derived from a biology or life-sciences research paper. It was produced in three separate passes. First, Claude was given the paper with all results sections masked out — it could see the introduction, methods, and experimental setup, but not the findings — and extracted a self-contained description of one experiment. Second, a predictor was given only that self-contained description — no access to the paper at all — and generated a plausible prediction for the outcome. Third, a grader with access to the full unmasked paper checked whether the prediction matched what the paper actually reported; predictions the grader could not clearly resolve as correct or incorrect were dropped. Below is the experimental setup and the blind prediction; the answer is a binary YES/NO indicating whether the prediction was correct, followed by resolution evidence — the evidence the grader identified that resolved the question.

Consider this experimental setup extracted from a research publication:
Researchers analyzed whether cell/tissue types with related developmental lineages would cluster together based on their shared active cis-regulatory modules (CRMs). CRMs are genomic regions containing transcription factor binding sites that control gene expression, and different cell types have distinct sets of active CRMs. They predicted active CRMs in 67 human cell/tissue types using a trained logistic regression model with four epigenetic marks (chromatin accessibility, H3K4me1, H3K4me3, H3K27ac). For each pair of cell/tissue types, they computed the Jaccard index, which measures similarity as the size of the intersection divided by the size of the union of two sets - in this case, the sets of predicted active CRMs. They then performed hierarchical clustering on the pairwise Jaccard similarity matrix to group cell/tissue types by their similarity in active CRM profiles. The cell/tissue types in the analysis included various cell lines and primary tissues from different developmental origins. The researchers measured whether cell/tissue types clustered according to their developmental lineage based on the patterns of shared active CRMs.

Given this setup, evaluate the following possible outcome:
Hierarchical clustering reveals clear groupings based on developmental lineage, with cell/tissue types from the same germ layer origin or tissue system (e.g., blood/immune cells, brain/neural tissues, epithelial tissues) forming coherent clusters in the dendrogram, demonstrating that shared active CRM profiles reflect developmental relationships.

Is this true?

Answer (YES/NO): YES